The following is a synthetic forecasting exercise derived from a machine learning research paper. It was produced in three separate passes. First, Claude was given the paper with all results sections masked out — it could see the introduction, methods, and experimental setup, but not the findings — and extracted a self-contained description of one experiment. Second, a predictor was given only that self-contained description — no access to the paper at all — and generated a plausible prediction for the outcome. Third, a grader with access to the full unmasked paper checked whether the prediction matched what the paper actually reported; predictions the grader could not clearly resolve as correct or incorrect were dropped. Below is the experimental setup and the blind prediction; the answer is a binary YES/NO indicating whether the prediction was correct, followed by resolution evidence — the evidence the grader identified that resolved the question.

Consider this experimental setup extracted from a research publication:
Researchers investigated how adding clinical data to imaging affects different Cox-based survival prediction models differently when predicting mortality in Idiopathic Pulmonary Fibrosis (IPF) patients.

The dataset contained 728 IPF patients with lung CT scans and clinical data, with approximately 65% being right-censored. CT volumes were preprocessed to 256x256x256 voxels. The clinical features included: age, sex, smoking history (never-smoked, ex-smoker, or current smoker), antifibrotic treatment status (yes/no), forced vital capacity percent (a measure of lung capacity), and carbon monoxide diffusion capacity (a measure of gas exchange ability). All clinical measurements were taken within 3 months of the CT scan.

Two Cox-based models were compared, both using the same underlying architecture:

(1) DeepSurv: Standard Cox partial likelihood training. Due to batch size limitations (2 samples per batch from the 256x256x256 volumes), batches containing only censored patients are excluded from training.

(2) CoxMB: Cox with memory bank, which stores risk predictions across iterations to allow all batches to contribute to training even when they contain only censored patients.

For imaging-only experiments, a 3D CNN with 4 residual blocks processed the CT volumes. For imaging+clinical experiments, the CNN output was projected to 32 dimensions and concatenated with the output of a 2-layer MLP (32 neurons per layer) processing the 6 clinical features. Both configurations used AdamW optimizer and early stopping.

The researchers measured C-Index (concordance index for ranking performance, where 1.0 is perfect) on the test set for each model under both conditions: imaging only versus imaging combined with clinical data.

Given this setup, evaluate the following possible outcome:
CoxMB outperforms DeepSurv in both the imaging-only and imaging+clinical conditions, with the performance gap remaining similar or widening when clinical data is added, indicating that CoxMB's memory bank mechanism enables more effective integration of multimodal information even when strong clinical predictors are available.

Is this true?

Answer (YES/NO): NO